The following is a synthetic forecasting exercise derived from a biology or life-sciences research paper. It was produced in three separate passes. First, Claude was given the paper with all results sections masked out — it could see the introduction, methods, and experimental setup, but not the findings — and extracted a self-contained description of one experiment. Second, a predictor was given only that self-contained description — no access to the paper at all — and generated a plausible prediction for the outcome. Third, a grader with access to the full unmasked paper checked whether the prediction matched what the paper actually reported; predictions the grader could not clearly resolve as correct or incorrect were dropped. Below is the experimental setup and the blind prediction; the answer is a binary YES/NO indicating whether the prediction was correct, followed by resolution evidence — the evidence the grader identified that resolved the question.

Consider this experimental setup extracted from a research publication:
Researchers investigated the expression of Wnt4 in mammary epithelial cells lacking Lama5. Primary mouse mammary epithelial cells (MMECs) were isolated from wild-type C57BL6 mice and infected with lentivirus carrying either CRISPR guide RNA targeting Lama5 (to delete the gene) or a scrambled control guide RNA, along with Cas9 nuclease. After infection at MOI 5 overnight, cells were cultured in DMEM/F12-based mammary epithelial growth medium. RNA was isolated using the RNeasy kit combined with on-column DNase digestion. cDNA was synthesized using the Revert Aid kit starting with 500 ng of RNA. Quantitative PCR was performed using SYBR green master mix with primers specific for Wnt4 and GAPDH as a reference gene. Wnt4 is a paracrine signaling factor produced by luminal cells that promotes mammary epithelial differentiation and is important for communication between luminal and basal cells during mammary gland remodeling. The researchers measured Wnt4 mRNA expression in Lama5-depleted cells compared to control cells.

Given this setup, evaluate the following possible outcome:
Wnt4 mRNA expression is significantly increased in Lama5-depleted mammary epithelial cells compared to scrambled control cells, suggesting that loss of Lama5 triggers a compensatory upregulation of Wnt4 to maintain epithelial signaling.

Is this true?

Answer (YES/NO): NO